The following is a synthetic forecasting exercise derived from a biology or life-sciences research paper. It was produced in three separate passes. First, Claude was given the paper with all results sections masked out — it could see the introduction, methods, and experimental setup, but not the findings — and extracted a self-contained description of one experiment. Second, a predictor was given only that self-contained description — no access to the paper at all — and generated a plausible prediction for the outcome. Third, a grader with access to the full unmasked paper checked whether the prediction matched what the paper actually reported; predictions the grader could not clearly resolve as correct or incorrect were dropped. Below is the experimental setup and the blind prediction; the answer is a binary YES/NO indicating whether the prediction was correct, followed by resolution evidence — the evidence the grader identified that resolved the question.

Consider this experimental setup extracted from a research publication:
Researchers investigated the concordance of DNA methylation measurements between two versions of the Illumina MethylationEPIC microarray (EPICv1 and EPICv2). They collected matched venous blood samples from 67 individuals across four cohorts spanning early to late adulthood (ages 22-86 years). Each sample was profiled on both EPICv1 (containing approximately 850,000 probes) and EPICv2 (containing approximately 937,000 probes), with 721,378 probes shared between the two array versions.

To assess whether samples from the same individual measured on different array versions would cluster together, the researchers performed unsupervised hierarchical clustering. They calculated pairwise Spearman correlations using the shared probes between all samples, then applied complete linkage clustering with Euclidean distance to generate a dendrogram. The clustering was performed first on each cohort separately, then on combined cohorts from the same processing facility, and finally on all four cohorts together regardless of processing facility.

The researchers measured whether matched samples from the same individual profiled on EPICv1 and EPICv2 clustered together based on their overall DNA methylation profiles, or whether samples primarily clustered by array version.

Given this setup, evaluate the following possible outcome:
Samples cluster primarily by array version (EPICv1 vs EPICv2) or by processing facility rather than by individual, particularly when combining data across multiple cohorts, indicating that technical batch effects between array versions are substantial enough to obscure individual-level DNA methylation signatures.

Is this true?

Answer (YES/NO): YES